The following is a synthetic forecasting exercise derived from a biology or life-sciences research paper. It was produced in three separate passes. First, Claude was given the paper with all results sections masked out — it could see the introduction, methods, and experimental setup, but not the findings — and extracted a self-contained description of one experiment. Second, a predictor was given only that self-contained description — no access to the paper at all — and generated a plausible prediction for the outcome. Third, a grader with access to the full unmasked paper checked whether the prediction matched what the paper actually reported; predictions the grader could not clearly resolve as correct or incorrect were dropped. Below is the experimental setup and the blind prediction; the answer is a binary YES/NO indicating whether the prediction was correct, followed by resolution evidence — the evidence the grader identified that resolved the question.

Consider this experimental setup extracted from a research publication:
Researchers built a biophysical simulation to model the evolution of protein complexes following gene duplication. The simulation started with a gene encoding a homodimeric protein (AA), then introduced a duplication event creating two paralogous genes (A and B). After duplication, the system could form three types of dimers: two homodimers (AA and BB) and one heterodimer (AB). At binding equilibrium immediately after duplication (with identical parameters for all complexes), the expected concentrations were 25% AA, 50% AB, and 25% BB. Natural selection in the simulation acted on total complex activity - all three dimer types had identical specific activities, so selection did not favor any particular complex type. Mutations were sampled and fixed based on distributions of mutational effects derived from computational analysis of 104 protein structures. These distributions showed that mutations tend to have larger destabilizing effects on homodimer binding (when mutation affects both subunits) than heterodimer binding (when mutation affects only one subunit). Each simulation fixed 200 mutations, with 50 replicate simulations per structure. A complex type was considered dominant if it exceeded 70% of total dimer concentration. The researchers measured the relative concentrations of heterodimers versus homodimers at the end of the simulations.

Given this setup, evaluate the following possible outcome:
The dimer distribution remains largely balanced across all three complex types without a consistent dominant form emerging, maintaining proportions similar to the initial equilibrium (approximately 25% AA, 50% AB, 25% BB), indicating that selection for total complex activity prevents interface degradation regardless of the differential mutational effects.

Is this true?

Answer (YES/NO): NO